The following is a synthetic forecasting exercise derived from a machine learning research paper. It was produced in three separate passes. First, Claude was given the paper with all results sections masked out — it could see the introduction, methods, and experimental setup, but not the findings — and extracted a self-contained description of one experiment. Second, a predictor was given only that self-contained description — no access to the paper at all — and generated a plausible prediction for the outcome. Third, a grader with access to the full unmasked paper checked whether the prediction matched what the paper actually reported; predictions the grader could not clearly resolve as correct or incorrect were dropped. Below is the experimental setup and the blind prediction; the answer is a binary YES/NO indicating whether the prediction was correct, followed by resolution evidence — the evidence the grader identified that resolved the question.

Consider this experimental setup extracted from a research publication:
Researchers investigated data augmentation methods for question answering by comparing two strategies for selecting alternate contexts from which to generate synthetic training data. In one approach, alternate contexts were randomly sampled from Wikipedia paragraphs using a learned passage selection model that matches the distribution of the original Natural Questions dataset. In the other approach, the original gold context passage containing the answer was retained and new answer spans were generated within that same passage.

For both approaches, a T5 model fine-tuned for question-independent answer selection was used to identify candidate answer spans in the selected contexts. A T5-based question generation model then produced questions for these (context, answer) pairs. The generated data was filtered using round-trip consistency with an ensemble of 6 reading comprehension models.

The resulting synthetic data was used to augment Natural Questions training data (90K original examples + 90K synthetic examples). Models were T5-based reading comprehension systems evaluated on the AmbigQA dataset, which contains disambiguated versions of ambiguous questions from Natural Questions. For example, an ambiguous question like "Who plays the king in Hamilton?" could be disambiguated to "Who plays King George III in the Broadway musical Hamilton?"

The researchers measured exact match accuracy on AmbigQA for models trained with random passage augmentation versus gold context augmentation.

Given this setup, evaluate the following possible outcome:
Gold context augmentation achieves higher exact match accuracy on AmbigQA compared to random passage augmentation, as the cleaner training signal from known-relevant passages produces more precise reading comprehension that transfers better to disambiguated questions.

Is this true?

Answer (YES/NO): NO